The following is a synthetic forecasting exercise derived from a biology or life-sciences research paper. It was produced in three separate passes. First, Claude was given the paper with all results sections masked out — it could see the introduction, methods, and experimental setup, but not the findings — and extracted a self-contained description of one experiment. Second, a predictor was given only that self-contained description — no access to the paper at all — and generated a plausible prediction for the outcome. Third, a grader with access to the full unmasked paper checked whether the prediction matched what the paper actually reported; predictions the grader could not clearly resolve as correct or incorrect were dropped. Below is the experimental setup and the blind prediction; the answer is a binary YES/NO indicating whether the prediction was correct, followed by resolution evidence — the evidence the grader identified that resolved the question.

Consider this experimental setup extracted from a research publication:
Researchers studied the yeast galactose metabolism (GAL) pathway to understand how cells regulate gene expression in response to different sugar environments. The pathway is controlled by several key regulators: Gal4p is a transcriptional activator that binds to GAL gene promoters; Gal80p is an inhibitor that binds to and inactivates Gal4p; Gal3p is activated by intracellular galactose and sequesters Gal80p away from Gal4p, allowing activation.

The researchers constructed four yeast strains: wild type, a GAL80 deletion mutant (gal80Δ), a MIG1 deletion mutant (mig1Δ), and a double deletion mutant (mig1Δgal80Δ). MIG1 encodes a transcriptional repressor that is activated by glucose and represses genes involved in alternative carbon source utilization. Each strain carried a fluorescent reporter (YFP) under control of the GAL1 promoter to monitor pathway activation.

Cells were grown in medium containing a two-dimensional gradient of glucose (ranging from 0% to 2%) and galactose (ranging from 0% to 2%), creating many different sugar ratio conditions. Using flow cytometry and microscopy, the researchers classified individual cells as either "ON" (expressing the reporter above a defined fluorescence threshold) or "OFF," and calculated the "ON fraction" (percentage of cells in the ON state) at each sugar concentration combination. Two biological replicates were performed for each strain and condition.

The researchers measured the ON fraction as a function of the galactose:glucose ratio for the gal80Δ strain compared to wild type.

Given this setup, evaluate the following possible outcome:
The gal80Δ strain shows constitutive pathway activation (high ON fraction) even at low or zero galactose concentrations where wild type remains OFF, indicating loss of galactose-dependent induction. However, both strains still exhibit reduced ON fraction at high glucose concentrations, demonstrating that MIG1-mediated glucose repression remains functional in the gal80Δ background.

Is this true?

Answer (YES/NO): NO